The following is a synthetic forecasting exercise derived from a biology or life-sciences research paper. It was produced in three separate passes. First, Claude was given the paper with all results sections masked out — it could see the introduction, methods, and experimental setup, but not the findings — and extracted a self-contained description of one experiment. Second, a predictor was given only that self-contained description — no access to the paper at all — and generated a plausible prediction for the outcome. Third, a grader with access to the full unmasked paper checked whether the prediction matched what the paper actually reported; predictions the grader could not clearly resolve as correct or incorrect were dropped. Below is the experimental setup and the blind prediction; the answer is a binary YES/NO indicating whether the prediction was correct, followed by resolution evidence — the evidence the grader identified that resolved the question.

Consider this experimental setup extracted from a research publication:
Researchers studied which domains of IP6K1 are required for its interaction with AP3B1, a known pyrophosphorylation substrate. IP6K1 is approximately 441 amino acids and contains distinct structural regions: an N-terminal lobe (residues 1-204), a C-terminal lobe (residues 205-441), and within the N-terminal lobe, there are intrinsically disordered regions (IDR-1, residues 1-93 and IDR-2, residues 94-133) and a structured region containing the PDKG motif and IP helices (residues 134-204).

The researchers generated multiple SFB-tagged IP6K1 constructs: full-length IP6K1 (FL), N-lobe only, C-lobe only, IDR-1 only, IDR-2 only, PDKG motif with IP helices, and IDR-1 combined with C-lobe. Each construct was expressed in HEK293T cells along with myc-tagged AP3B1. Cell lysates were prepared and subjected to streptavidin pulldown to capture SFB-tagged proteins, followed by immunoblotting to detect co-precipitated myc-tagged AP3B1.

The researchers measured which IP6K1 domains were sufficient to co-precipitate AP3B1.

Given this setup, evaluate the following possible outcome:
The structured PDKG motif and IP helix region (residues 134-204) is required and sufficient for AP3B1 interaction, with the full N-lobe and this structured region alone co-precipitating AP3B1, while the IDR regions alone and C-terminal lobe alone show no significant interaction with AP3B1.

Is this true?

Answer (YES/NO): NO